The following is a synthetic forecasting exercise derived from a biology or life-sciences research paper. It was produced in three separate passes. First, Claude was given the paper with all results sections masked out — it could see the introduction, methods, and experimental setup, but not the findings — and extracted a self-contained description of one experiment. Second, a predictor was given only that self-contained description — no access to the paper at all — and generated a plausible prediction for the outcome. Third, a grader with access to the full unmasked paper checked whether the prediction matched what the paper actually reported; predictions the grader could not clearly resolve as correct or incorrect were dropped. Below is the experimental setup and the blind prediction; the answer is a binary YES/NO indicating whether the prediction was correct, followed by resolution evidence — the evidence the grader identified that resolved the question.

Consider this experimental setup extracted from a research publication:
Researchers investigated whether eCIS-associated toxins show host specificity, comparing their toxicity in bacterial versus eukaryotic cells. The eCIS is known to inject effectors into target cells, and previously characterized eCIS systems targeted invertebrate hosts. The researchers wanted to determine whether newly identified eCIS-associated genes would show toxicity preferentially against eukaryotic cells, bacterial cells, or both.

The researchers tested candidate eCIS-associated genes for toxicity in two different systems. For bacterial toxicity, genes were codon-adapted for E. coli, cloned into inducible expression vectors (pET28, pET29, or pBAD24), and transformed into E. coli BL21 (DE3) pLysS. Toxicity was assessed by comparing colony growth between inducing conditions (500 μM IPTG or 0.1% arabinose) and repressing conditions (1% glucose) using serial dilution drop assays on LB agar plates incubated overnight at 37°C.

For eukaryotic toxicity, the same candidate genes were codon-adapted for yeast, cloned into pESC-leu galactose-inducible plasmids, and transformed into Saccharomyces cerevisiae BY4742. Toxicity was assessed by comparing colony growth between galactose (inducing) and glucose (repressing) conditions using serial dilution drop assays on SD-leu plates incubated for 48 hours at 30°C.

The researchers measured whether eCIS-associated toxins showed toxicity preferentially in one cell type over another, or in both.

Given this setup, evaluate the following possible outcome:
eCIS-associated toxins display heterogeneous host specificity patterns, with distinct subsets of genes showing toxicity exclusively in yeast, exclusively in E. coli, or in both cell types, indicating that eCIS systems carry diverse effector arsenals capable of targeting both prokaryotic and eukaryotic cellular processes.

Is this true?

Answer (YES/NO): NO